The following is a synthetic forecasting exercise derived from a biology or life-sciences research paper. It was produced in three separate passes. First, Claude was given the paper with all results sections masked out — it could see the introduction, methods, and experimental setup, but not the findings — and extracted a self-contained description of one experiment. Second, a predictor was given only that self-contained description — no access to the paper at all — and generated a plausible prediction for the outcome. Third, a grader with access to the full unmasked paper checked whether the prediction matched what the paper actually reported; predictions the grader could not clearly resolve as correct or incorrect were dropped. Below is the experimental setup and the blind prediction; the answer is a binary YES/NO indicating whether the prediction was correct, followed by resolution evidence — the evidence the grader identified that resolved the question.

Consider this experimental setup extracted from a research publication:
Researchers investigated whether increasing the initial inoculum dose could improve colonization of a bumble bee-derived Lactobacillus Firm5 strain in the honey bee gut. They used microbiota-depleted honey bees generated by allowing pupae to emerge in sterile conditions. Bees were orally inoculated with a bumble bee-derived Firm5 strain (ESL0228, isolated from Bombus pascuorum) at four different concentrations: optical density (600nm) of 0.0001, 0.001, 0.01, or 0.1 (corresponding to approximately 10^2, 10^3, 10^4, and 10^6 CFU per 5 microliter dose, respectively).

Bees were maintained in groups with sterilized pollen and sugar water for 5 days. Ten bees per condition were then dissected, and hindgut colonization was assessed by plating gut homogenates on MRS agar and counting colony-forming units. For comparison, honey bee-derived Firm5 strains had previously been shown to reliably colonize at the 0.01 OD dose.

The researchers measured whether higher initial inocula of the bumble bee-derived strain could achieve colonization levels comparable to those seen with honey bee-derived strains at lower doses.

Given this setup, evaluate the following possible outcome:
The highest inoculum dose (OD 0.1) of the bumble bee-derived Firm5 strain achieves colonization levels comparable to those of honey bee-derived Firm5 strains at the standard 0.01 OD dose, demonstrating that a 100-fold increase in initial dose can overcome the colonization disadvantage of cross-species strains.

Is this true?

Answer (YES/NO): YES